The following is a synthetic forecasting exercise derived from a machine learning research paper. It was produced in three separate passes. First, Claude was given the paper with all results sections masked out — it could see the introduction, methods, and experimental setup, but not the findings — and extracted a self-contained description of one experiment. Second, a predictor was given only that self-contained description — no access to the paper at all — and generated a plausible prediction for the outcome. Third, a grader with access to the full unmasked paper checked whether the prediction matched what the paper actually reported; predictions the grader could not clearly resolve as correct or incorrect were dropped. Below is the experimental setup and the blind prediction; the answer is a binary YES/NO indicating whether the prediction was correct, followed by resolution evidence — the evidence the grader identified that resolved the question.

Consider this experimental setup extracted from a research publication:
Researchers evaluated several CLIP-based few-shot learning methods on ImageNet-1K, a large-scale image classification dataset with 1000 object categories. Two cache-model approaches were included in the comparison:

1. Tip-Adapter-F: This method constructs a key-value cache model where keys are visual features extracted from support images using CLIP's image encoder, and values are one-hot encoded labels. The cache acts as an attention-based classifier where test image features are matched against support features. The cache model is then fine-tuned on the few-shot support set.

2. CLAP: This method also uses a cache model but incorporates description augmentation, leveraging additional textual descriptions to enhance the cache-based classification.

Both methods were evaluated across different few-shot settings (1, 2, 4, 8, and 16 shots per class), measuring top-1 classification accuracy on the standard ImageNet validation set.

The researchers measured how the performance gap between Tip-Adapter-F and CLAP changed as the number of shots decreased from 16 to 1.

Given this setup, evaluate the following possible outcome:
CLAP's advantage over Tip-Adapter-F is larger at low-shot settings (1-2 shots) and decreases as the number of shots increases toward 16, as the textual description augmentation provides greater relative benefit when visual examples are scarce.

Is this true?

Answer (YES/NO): NO